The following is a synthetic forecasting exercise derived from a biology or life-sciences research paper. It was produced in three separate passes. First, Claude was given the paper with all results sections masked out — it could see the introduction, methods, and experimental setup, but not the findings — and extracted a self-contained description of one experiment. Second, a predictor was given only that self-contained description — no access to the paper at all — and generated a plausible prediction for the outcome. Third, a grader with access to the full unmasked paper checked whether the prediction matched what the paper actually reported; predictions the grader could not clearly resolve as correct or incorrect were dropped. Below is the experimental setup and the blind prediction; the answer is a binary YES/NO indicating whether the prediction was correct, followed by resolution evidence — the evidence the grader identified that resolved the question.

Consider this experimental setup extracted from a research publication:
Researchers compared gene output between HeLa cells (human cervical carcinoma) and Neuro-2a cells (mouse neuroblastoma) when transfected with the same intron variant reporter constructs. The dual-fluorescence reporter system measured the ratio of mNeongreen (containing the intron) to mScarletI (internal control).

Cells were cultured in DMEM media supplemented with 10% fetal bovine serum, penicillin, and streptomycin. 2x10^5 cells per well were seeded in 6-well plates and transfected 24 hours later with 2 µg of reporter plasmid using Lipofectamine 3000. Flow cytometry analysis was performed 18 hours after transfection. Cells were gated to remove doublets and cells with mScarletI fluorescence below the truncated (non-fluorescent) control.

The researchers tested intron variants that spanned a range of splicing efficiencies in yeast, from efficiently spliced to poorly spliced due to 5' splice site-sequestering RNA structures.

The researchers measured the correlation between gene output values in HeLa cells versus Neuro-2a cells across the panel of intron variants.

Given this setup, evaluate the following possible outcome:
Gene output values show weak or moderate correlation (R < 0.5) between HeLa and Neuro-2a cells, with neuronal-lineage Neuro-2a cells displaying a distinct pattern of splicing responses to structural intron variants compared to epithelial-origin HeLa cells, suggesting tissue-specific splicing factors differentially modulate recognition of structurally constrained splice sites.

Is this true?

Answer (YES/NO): NO